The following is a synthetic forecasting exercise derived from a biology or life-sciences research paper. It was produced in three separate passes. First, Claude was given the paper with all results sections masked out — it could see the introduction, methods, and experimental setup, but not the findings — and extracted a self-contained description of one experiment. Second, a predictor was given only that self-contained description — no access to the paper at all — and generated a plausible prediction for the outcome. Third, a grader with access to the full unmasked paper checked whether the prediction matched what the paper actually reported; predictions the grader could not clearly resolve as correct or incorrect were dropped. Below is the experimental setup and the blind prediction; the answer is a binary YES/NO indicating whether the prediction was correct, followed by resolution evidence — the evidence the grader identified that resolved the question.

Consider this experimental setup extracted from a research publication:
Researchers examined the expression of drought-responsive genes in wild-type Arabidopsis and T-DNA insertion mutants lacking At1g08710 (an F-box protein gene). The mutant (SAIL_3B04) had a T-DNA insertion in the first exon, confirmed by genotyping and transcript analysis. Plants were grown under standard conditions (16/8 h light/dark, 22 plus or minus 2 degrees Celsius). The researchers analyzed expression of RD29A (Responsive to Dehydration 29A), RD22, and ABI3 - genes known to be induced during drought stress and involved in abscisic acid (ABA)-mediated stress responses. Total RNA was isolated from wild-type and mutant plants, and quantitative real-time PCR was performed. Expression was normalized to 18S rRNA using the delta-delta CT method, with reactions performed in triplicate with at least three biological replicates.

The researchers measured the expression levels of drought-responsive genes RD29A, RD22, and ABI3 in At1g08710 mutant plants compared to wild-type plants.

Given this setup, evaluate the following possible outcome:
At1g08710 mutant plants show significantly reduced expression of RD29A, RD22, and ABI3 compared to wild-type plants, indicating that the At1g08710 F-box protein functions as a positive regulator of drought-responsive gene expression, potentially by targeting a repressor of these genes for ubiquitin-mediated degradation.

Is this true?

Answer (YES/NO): NO